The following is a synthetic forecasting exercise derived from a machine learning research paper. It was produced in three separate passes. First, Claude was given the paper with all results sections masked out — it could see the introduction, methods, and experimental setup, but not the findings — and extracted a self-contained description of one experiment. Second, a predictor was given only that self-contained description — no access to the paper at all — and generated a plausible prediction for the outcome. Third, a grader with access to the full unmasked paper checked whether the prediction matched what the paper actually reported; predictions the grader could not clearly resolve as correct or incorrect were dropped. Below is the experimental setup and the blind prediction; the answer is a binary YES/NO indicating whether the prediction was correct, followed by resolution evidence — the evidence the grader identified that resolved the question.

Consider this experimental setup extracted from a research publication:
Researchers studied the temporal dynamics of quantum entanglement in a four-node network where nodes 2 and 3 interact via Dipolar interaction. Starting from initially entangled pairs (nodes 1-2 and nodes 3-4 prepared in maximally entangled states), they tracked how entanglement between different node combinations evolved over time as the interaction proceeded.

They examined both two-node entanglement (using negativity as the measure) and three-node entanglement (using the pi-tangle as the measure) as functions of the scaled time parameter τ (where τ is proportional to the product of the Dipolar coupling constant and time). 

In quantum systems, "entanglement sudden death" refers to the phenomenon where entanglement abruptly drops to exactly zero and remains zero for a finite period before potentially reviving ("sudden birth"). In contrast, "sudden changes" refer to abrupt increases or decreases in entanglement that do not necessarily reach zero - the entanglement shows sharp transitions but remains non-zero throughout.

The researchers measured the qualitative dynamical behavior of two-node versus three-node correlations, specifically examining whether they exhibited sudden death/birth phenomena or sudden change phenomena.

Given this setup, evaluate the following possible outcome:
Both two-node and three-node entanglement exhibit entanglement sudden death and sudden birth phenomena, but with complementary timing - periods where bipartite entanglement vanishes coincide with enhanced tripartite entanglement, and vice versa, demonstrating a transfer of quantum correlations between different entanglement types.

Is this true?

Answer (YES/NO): NO